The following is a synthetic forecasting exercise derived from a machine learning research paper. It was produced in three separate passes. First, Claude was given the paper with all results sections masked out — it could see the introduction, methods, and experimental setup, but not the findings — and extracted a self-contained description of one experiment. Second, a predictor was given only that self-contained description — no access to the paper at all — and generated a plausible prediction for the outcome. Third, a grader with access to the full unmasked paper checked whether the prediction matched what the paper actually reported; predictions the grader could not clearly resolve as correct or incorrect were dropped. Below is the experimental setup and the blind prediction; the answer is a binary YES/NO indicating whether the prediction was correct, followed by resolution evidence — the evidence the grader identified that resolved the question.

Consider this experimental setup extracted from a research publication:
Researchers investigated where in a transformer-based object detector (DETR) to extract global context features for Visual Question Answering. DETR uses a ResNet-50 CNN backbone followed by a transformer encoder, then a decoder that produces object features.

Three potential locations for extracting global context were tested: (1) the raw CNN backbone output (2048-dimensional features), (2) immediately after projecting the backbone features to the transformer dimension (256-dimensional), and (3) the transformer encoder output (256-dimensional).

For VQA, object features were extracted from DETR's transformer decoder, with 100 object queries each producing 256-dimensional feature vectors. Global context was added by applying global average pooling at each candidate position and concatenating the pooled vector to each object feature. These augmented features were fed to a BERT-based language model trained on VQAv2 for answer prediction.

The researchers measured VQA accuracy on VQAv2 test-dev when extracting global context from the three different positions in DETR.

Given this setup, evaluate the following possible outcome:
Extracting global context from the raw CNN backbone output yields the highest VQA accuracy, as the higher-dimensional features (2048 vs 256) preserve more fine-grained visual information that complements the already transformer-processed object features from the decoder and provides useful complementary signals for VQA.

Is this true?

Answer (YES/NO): NO